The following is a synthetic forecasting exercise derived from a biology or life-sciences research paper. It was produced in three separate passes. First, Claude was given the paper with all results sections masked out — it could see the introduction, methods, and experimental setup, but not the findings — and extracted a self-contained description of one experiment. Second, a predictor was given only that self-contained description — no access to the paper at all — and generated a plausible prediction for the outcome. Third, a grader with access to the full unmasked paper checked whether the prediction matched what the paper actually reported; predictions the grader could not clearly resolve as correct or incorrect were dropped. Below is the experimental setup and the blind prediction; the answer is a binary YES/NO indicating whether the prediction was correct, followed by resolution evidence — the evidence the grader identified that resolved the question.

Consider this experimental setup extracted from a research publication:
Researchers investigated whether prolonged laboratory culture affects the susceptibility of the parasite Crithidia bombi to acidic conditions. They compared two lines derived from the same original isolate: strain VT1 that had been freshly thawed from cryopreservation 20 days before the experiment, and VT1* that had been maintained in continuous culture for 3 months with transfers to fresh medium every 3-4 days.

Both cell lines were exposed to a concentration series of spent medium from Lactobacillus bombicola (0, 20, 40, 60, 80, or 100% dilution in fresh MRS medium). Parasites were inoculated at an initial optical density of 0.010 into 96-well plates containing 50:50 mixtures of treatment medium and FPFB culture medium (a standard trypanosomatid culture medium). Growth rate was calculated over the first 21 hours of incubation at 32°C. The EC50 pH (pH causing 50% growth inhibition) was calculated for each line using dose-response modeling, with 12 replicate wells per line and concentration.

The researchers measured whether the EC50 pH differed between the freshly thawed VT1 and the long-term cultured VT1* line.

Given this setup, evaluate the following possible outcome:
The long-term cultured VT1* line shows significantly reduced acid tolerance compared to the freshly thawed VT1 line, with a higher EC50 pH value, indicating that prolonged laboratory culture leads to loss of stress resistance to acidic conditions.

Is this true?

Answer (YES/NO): NO